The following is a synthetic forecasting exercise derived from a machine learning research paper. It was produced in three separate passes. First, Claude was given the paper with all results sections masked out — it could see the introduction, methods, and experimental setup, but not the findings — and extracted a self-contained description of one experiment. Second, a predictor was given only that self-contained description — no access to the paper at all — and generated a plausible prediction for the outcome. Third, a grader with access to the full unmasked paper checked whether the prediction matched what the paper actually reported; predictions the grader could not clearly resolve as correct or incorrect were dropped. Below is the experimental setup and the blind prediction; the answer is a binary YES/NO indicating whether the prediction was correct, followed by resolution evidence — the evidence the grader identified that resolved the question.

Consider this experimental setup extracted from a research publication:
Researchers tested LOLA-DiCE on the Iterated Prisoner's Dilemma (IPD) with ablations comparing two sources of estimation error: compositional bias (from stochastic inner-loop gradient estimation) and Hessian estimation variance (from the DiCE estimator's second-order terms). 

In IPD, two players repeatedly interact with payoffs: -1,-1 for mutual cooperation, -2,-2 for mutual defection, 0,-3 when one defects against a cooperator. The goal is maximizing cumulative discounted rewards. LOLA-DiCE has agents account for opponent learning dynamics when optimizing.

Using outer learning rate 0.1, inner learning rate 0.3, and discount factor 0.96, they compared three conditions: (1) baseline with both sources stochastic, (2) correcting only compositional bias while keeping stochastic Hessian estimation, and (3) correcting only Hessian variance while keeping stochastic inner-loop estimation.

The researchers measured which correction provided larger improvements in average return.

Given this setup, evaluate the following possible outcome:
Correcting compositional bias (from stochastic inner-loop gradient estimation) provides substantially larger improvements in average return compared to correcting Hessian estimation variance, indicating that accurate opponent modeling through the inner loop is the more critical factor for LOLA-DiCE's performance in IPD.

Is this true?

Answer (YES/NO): NO